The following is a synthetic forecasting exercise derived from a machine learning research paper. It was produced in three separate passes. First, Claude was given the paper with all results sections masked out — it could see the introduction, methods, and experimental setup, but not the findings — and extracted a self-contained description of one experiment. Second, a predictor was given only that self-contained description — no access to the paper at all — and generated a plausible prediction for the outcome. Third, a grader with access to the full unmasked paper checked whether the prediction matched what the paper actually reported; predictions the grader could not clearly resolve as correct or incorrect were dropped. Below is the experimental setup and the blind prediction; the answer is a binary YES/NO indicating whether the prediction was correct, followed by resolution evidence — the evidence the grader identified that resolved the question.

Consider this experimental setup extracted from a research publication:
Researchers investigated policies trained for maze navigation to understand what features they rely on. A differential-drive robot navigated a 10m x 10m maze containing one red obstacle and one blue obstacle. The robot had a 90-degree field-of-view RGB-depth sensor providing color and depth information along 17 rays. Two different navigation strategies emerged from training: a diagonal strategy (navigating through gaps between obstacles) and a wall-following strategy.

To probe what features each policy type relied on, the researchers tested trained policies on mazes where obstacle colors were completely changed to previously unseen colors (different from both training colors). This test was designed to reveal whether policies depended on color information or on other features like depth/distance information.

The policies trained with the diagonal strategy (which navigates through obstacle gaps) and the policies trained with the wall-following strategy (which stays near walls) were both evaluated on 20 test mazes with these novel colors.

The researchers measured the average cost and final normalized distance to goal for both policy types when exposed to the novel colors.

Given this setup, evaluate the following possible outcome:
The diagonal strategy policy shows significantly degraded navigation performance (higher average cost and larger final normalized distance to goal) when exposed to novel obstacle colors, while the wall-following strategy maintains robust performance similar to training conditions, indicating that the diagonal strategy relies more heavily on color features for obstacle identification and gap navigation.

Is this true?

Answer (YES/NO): YES